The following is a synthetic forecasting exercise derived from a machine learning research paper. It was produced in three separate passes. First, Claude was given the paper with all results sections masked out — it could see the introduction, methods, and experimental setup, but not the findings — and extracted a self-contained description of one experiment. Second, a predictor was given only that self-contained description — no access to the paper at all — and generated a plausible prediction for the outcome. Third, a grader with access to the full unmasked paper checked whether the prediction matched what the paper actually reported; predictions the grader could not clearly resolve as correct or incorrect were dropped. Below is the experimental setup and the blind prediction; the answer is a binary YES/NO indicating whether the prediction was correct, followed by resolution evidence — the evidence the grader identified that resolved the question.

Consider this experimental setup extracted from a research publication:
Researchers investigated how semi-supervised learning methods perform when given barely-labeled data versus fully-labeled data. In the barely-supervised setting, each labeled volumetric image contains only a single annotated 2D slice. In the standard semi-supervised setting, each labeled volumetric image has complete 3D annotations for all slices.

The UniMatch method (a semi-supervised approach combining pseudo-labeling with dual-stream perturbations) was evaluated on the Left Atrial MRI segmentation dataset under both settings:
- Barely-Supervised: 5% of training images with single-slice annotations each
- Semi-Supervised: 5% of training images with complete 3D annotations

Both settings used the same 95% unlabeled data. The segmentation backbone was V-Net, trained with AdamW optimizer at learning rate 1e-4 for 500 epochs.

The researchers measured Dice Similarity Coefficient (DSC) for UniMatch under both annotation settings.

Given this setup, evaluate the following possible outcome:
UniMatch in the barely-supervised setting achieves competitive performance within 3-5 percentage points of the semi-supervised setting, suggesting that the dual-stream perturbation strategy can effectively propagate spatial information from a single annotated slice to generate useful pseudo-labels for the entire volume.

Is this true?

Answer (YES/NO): NO